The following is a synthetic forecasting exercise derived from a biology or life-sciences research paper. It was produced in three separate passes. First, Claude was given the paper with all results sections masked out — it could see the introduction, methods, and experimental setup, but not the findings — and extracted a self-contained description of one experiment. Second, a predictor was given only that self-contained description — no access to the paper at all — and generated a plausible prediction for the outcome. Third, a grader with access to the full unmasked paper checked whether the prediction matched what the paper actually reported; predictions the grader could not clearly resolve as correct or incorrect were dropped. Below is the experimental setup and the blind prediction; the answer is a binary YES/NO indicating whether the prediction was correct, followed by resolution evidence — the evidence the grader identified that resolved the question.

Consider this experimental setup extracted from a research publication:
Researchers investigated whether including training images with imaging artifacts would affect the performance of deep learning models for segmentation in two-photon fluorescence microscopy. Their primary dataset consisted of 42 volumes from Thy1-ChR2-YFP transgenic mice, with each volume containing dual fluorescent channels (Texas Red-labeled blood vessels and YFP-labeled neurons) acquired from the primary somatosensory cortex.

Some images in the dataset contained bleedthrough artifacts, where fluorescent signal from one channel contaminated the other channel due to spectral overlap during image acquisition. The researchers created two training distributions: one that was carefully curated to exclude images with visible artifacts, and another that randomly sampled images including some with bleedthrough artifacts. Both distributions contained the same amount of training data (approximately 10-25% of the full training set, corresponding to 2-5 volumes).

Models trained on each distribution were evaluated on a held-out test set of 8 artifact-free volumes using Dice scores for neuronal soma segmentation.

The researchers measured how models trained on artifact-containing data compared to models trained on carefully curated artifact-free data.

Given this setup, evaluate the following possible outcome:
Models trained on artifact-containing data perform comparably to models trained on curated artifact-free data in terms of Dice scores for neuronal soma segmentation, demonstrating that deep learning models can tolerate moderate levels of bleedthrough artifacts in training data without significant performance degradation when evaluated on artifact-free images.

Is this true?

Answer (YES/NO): NO